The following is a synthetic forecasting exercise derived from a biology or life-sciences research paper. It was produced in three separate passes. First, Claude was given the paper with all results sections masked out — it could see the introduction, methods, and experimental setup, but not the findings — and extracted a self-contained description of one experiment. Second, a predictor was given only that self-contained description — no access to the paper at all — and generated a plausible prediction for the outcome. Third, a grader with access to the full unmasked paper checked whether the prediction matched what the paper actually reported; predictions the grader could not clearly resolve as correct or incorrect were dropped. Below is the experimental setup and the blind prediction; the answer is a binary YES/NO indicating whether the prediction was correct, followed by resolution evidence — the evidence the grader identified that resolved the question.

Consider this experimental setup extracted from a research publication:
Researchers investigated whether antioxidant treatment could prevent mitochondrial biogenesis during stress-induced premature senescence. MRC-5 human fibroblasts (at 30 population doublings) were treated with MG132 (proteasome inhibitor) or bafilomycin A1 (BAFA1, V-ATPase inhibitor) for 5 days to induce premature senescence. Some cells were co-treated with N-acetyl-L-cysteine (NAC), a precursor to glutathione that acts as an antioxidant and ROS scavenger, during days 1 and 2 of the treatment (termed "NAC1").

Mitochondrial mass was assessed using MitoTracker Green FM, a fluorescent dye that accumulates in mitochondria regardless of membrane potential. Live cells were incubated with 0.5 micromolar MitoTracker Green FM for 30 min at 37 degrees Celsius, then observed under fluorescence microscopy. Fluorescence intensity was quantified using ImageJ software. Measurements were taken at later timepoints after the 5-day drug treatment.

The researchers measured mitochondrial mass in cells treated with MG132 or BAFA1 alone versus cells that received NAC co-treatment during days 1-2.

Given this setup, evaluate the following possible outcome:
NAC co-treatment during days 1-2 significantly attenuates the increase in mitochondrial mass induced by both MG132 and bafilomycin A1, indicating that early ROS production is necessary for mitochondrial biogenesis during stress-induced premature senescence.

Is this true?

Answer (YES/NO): YES